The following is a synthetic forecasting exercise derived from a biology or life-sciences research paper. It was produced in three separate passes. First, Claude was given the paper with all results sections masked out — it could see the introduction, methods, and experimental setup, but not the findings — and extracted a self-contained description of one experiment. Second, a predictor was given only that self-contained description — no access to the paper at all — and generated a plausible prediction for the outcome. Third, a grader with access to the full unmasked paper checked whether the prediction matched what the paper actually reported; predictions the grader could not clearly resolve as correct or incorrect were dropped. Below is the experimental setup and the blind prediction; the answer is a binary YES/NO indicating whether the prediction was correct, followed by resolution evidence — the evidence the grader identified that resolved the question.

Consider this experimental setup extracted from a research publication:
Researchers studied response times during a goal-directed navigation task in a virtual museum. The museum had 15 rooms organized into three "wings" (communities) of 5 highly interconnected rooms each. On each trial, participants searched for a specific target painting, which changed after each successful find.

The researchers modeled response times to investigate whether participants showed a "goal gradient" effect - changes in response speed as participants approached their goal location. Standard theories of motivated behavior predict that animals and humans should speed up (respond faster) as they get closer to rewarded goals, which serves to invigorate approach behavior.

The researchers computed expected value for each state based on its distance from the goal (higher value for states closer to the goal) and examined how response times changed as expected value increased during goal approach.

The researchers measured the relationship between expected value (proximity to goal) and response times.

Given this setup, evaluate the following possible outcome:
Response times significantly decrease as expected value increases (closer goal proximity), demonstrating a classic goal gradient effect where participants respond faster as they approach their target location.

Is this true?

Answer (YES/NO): NO